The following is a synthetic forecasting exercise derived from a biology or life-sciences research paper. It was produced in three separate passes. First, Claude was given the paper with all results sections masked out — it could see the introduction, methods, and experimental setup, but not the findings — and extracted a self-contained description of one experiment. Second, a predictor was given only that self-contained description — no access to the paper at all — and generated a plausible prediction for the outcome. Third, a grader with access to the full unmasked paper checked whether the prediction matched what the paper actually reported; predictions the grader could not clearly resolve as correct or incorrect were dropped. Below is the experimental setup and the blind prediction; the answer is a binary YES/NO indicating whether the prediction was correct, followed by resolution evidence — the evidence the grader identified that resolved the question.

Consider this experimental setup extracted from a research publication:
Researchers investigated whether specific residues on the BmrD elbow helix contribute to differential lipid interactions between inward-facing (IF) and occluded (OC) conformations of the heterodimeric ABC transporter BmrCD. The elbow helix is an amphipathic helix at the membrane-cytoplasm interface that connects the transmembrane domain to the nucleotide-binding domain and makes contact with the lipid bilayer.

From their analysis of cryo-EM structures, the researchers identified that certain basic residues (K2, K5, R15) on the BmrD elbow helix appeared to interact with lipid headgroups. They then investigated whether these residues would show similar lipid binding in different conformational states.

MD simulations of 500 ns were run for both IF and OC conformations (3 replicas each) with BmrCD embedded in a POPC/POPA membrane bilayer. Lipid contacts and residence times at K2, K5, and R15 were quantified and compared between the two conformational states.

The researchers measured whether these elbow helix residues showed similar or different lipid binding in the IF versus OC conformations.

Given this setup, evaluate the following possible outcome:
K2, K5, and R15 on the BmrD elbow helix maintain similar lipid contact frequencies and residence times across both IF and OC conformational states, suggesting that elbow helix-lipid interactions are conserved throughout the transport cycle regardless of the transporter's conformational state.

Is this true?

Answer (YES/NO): NO